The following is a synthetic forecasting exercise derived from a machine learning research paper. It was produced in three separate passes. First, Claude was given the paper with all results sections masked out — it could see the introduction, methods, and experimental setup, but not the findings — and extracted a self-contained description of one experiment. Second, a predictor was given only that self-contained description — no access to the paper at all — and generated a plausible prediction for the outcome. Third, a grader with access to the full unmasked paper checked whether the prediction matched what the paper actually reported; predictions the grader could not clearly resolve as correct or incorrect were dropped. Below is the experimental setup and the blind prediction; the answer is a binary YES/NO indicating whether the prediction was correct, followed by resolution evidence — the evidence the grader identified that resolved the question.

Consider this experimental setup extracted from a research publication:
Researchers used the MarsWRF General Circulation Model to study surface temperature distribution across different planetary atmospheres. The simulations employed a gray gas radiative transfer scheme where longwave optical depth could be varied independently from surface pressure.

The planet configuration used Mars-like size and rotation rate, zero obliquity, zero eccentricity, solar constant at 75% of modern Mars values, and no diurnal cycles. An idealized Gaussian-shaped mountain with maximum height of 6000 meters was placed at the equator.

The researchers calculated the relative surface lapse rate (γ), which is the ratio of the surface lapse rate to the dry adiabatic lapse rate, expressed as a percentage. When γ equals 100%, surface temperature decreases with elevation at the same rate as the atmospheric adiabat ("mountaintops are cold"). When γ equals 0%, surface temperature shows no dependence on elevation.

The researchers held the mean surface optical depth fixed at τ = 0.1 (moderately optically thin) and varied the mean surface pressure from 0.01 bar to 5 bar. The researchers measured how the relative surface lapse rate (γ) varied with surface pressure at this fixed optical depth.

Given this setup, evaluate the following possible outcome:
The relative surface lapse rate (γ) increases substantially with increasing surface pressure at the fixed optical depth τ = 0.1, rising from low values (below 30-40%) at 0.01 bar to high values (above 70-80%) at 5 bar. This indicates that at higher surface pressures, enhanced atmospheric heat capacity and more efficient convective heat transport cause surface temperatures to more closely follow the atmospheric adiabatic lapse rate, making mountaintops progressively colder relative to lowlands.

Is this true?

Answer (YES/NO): NO